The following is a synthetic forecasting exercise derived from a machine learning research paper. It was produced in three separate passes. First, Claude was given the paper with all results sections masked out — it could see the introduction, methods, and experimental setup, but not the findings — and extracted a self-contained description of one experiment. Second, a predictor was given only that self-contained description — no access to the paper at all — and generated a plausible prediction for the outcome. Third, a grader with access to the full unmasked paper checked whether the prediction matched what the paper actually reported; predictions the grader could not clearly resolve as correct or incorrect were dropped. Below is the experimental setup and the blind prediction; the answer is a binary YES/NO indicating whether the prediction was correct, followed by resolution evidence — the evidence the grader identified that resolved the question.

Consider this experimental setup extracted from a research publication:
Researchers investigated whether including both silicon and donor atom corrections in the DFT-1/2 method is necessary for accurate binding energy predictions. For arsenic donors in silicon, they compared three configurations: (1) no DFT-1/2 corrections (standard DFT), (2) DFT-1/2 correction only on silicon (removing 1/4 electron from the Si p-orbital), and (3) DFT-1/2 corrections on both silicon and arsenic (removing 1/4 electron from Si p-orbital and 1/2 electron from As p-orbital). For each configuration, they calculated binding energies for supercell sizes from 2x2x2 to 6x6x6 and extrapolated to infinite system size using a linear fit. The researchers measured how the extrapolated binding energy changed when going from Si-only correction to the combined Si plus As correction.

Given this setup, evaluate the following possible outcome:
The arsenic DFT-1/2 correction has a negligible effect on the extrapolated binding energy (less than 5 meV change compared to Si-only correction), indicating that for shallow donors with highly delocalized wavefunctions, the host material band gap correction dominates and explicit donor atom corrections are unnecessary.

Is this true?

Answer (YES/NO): NO